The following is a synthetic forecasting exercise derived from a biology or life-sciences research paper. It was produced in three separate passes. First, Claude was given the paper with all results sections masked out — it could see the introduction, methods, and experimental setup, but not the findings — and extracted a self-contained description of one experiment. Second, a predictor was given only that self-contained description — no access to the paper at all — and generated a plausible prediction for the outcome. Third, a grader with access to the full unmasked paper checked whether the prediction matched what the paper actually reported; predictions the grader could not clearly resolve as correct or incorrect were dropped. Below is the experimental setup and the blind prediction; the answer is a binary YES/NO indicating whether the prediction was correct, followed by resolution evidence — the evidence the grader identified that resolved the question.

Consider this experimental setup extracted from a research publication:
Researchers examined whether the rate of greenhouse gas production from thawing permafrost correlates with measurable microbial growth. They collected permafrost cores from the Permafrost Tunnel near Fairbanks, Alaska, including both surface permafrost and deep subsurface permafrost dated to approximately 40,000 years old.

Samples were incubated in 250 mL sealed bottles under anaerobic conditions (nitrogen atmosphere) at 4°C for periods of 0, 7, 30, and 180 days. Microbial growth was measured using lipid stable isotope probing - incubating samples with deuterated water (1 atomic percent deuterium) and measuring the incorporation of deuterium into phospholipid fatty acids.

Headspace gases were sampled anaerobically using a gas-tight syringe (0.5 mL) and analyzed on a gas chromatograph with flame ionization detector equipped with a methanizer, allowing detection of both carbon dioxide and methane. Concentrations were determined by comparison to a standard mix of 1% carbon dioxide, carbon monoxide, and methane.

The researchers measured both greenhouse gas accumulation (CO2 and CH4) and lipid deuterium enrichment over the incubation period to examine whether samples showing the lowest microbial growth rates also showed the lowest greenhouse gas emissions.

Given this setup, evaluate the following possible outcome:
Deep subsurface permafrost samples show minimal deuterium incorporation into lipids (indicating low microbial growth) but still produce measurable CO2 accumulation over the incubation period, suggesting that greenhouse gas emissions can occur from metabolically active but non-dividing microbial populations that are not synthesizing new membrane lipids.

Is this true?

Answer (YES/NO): NO